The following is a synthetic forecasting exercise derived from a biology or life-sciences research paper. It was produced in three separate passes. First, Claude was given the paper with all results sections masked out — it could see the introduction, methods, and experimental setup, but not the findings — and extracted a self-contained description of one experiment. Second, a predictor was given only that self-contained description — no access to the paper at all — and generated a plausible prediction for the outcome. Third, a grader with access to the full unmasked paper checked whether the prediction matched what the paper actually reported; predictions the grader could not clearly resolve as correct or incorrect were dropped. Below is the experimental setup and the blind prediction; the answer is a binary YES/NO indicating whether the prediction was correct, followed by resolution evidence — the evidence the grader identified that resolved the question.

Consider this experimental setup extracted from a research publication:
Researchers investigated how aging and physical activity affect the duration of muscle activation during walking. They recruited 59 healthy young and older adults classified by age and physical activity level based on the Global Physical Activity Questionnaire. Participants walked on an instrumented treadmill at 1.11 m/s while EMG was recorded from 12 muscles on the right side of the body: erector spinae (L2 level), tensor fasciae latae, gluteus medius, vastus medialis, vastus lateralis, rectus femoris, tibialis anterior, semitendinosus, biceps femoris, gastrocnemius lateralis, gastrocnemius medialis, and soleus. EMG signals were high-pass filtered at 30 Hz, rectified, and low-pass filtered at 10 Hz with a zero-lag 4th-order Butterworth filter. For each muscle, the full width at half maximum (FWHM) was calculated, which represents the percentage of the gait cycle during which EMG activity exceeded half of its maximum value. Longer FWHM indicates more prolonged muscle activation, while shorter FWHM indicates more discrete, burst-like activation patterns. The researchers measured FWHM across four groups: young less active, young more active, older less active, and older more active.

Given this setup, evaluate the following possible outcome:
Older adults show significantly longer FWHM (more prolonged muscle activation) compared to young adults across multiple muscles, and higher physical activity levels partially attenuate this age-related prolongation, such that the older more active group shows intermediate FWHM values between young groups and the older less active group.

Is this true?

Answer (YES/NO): NO